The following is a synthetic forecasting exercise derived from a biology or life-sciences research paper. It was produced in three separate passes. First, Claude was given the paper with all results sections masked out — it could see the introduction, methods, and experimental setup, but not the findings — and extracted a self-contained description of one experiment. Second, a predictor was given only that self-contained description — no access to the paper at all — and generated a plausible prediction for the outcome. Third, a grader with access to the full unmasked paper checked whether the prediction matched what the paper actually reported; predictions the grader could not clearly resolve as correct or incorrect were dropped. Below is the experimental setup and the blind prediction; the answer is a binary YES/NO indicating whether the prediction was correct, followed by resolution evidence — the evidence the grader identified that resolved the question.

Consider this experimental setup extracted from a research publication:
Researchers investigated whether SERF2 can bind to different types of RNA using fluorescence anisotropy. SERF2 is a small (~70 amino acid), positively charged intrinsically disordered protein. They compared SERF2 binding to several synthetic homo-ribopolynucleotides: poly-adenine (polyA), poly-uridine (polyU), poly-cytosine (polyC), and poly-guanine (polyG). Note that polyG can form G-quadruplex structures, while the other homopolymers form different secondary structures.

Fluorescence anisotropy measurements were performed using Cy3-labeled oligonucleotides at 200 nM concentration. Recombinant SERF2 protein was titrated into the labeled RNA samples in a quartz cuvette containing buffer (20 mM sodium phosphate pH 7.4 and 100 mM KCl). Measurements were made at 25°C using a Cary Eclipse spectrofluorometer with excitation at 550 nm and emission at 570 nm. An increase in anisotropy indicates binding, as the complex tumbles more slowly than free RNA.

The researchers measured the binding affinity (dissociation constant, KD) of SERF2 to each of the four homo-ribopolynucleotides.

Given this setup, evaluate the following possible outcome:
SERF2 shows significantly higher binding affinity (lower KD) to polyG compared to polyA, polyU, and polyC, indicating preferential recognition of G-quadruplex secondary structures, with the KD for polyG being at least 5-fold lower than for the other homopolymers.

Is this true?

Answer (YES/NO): YES